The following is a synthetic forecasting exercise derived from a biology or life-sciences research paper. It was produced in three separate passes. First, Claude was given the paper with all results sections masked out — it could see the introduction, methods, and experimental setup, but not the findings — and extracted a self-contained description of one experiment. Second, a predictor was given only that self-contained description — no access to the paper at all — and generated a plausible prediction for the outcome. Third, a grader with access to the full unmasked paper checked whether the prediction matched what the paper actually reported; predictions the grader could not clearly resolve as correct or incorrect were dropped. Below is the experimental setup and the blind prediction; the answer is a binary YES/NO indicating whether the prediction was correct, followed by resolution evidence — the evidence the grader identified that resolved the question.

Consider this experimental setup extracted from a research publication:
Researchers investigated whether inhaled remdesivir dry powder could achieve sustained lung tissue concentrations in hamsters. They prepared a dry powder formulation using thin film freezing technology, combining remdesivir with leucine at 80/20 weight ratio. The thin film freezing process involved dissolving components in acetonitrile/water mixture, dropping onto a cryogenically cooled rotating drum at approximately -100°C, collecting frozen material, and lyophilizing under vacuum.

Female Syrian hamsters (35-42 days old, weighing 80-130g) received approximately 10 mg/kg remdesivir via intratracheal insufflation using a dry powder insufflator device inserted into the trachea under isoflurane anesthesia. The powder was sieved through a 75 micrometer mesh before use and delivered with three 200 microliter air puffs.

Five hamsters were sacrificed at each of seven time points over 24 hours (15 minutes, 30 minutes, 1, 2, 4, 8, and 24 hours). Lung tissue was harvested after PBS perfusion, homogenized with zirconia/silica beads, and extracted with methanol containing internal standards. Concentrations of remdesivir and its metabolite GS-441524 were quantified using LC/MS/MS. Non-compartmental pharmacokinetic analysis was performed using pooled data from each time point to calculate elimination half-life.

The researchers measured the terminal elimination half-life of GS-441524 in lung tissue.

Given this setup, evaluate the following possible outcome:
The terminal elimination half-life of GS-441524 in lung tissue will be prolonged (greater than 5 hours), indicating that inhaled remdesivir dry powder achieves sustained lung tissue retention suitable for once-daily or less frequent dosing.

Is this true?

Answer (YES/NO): NO